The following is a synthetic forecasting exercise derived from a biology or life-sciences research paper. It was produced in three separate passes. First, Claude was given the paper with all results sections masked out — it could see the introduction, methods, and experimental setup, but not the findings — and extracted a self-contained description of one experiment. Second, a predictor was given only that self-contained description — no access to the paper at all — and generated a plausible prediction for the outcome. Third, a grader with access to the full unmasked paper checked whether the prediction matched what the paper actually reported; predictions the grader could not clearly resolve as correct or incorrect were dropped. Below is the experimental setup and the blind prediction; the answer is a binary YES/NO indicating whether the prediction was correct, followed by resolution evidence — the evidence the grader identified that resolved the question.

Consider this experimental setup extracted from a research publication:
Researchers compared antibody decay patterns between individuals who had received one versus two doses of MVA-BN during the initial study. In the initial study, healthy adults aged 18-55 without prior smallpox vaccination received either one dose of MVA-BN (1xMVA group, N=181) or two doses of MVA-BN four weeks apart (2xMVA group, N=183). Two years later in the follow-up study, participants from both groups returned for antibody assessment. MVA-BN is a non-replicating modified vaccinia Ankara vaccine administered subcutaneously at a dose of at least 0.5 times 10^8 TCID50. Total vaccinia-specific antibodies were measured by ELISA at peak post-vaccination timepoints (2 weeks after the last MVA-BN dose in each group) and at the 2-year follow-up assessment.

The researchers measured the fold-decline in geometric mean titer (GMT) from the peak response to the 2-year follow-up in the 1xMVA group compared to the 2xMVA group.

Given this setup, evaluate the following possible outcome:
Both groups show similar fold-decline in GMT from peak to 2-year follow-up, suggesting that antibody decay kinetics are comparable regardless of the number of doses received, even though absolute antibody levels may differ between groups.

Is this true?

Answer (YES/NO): NO